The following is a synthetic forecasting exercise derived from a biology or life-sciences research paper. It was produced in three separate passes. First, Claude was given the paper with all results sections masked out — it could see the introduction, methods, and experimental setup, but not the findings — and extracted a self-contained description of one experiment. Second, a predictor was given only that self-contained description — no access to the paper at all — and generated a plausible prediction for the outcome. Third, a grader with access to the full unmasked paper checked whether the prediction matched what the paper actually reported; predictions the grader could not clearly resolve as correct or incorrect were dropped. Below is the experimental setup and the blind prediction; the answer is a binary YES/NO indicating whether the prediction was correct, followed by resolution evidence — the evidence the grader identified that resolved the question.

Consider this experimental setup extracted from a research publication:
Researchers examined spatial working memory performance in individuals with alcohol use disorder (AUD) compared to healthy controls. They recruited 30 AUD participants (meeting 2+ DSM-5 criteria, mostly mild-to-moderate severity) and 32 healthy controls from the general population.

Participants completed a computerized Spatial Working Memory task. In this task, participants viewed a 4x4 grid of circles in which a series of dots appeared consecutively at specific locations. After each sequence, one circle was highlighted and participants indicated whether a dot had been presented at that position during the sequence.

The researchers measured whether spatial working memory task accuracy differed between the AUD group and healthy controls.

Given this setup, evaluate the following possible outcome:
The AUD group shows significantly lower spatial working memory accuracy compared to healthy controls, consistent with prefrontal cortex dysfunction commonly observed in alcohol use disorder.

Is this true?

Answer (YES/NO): NO